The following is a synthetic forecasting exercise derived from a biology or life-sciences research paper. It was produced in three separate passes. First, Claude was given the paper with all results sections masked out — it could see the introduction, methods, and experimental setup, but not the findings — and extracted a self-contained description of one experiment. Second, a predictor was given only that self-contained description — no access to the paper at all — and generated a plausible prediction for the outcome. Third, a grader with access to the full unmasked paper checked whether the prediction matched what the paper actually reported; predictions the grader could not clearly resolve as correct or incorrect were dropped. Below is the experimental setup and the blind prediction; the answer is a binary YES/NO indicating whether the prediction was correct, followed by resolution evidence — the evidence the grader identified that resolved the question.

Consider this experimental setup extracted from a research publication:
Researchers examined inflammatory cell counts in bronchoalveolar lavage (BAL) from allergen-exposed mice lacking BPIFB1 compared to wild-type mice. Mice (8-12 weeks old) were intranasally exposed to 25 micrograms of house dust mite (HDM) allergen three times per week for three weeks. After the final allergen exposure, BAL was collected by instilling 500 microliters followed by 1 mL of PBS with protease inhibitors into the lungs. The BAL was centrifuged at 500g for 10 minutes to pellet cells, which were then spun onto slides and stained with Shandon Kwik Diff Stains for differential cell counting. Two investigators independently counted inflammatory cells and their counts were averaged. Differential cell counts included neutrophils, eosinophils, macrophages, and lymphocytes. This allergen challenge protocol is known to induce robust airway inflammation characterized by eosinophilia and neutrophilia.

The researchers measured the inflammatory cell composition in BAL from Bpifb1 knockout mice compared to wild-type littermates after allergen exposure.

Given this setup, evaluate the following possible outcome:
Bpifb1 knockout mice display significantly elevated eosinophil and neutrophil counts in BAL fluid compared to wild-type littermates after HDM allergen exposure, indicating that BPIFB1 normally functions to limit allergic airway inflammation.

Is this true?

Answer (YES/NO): NO